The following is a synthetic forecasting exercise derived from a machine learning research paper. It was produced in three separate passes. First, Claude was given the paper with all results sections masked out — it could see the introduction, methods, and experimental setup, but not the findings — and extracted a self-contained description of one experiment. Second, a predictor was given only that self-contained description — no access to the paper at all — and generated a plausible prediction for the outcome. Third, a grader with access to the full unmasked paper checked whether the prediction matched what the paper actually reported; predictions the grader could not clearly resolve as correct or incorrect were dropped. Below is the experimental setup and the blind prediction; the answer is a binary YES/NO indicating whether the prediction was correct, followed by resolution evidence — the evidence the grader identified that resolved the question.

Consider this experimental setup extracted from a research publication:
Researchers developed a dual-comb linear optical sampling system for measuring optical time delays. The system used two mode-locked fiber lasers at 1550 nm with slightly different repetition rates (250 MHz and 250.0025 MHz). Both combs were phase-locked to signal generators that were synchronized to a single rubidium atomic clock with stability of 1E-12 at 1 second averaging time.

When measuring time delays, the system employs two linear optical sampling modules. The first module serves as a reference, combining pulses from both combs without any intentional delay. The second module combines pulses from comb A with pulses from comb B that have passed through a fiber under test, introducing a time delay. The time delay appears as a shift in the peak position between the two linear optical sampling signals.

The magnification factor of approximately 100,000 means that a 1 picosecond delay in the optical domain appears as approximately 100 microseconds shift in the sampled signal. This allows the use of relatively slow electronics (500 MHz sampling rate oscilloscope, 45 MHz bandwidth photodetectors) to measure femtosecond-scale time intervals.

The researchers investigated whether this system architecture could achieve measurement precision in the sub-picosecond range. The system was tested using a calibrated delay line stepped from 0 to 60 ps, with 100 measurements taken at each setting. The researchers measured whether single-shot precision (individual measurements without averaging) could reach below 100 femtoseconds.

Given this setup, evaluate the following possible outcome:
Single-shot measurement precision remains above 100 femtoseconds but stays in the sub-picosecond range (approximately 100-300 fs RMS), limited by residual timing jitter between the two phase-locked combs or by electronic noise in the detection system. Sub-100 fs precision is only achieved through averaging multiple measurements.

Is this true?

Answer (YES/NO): NO